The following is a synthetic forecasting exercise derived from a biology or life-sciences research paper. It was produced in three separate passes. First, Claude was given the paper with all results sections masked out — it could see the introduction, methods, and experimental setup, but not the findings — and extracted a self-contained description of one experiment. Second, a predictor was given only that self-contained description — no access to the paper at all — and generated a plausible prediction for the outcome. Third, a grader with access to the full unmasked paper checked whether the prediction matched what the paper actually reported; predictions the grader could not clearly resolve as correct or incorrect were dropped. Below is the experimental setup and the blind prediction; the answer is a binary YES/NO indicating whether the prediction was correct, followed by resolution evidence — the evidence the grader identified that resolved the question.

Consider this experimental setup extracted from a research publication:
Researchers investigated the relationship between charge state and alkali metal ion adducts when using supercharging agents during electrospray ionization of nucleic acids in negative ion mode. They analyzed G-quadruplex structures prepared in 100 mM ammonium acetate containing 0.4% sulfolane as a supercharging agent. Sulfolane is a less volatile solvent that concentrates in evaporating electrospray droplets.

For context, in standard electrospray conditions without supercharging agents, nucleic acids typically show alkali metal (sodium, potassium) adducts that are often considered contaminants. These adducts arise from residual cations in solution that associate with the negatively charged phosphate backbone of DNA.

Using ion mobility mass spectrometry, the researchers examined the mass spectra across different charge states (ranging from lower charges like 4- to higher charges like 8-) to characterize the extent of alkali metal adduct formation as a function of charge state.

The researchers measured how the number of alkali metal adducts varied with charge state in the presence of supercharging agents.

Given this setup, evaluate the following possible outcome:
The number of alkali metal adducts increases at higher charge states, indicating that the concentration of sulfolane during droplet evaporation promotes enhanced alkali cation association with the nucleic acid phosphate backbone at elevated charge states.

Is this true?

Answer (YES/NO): YES